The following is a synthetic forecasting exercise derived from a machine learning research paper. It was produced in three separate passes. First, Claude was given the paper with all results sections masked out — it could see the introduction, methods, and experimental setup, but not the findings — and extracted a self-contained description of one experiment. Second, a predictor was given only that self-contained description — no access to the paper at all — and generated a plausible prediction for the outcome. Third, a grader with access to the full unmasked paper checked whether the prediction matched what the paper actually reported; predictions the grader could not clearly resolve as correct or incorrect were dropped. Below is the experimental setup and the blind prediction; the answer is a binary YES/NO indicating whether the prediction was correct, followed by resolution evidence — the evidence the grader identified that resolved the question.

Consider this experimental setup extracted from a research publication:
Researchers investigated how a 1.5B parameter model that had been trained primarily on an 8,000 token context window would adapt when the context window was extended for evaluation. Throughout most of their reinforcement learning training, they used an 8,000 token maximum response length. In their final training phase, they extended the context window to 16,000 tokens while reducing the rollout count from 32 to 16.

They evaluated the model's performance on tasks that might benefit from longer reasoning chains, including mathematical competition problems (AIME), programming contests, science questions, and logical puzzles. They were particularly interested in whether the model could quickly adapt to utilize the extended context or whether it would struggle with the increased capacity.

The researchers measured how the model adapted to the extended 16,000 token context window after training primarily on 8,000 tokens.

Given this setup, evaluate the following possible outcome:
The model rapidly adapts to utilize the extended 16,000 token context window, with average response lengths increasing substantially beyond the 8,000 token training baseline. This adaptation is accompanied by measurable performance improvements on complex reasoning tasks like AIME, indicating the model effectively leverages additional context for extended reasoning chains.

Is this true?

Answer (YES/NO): NO